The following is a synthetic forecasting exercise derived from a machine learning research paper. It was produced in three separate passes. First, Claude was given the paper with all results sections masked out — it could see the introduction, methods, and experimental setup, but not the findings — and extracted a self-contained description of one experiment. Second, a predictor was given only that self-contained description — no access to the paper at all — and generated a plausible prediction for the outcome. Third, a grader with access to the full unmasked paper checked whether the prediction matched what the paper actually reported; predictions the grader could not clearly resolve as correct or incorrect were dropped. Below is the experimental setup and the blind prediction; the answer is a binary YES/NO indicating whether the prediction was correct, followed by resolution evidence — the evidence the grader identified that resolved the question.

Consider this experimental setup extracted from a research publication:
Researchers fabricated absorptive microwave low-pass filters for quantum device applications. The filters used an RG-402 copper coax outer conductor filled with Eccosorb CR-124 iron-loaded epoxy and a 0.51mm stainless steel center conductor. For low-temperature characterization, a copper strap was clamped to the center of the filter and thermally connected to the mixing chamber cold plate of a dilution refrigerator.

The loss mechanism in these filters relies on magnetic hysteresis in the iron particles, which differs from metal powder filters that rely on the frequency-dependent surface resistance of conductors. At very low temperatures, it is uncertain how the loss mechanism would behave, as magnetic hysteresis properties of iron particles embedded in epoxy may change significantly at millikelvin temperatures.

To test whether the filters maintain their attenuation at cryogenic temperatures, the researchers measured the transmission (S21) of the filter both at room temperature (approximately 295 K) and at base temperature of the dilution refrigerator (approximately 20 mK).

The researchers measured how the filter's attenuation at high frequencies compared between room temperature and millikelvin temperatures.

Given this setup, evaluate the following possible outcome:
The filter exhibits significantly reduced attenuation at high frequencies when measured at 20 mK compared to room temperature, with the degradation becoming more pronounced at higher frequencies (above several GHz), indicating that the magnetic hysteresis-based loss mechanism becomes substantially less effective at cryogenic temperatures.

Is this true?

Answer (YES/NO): NO